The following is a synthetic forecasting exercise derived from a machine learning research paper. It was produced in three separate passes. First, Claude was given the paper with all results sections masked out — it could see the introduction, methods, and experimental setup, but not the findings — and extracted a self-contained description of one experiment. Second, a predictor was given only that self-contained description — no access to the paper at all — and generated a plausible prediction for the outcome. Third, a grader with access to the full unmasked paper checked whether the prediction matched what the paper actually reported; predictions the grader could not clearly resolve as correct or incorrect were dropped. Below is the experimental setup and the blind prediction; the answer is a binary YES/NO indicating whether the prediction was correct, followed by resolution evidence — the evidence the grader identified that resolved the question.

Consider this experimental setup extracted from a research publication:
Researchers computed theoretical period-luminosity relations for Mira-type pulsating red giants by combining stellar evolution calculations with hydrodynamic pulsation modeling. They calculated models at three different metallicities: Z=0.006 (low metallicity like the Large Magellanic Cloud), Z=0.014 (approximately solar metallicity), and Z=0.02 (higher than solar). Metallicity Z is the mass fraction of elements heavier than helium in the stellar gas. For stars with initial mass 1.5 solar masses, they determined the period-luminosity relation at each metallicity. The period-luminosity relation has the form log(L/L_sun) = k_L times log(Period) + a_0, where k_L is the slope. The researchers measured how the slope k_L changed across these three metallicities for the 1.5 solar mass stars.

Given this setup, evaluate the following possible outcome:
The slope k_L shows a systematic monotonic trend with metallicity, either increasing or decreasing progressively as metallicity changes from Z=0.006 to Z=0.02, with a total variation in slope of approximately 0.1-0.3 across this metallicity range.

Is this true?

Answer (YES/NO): NO